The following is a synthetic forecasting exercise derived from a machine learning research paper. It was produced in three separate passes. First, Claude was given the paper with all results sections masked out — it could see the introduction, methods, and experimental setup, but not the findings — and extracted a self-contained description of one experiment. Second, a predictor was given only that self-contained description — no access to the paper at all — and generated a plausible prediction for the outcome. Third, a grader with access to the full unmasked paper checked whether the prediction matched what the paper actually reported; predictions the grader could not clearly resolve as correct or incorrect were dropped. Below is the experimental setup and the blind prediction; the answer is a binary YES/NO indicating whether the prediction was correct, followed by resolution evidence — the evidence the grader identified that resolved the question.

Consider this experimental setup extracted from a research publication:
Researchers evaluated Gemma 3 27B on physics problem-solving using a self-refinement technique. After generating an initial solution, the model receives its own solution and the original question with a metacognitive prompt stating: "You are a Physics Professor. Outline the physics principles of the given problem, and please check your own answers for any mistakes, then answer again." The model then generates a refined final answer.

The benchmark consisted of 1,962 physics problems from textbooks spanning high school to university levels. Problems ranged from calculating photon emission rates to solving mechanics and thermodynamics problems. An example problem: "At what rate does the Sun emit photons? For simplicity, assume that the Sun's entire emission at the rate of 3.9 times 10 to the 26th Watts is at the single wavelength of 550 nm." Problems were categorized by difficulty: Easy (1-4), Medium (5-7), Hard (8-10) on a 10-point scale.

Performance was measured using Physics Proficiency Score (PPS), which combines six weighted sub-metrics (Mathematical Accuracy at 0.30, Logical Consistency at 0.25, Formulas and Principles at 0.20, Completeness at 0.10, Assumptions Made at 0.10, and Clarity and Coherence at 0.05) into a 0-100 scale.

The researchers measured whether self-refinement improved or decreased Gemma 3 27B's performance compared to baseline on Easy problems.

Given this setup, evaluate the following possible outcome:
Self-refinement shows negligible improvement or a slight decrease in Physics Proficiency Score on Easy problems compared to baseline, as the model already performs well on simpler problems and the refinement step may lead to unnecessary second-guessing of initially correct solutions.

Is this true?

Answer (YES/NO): YES